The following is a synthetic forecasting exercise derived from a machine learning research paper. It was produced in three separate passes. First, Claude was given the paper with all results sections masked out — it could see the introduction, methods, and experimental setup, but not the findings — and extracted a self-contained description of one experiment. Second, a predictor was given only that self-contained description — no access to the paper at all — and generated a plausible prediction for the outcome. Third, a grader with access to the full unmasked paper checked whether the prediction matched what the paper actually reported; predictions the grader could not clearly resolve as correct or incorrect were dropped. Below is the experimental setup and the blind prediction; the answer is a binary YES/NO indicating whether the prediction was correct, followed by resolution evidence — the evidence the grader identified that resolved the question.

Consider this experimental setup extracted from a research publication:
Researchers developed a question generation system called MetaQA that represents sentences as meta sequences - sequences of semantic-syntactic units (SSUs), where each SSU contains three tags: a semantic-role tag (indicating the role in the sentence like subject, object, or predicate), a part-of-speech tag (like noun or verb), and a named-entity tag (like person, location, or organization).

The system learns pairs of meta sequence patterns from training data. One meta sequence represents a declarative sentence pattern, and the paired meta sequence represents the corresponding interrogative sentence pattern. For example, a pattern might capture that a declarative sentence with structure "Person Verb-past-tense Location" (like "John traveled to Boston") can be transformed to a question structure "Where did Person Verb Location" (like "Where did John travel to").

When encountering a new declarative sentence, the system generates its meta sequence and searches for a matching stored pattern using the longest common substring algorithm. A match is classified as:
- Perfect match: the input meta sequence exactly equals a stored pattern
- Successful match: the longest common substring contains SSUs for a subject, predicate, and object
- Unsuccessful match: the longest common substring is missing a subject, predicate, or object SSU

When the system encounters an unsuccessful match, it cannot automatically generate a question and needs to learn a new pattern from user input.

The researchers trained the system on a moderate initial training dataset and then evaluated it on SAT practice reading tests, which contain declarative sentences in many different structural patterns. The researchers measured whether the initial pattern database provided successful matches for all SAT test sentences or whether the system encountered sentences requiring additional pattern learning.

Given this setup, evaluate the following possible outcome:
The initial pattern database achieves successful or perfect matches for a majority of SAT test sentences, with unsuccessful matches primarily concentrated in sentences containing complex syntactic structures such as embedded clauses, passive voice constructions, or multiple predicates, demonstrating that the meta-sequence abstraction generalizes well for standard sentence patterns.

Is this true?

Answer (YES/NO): NO